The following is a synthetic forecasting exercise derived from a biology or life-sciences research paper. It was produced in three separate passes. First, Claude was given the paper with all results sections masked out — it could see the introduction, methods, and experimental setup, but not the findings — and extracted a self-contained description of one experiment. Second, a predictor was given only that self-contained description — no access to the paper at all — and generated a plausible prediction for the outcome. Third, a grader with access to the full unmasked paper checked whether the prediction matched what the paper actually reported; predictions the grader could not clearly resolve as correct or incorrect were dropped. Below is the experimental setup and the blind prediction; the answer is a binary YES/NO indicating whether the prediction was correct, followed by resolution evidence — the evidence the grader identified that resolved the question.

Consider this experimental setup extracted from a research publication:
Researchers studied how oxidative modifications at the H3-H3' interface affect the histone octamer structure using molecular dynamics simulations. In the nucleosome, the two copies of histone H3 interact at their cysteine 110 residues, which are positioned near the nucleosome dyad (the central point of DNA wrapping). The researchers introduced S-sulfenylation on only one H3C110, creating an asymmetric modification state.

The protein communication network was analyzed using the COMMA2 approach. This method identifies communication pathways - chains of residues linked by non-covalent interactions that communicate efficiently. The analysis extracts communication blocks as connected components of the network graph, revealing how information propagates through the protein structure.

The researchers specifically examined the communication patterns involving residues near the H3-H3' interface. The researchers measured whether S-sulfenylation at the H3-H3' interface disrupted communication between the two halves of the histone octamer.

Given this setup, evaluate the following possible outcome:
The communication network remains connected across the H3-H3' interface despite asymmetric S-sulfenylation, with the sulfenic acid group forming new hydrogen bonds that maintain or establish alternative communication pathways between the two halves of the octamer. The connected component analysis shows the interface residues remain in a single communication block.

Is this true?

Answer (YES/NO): NO